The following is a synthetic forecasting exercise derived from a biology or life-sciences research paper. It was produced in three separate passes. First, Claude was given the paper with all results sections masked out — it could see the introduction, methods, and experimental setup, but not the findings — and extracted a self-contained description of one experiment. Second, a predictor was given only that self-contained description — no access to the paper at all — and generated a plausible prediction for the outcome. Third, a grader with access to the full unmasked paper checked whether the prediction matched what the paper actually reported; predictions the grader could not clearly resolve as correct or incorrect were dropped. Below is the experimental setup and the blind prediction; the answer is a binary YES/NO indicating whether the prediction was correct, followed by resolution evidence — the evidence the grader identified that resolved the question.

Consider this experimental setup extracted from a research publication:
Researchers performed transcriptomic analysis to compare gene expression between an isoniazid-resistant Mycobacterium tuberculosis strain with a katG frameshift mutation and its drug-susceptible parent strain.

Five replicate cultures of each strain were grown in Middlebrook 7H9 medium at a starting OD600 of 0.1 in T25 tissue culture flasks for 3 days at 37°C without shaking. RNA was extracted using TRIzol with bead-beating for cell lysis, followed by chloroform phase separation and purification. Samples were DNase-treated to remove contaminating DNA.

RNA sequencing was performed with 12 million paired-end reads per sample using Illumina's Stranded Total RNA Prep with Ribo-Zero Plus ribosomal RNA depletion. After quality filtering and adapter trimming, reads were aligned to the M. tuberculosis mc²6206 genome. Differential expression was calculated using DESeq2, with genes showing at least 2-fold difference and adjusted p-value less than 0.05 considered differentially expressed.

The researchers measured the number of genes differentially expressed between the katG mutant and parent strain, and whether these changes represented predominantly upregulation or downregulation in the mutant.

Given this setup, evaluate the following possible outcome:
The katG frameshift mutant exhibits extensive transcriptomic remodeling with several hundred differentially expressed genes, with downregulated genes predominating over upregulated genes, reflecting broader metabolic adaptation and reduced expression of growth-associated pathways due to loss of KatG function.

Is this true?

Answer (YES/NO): NO